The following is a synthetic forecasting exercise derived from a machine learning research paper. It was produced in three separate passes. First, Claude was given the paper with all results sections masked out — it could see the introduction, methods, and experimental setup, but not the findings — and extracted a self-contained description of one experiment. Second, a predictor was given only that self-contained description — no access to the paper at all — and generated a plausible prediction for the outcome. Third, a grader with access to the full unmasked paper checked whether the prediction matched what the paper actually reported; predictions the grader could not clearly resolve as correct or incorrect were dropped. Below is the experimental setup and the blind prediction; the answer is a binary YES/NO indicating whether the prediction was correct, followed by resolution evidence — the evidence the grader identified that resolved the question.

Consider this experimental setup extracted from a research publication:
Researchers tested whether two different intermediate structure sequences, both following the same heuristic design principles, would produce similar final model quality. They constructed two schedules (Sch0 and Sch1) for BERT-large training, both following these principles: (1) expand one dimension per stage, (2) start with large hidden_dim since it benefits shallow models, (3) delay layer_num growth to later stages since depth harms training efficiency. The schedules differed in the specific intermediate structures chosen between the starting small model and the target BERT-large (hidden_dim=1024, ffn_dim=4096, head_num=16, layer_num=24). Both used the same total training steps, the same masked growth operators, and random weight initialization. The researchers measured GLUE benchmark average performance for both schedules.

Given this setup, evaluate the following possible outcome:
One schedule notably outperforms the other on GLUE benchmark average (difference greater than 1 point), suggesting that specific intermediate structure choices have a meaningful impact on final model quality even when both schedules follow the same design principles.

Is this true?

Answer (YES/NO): NO